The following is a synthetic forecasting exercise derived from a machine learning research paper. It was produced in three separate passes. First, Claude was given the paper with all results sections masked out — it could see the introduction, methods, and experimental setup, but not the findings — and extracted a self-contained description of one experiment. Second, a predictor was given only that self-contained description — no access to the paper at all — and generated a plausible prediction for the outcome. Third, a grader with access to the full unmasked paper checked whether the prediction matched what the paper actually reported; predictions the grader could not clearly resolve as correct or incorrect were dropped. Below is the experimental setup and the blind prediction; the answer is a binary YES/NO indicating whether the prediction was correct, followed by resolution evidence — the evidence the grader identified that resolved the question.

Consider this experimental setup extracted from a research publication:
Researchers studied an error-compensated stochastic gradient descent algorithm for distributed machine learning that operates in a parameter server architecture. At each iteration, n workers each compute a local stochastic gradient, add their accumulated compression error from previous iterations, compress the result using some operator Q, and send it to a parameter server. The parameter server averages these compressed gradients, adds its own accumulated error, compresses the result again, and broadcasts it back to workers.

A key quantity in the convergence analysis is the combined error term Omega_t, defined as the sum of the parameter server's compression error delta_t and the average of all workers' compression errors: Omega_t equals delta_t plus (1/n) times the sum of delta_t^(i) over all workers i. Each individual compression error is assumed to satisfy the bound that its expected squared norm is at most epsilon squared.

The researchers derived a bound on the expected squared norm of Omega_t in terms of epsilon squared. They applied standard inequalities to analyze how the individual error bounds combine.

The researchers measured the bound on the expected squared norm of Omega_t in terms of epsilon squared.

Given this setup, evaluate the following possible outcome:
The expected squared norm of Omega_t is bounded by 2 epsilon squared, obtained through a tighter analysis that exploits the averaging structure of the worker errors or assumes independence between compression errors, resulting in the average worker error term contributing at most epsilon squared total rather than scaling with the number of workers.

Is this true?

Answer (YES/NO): YES